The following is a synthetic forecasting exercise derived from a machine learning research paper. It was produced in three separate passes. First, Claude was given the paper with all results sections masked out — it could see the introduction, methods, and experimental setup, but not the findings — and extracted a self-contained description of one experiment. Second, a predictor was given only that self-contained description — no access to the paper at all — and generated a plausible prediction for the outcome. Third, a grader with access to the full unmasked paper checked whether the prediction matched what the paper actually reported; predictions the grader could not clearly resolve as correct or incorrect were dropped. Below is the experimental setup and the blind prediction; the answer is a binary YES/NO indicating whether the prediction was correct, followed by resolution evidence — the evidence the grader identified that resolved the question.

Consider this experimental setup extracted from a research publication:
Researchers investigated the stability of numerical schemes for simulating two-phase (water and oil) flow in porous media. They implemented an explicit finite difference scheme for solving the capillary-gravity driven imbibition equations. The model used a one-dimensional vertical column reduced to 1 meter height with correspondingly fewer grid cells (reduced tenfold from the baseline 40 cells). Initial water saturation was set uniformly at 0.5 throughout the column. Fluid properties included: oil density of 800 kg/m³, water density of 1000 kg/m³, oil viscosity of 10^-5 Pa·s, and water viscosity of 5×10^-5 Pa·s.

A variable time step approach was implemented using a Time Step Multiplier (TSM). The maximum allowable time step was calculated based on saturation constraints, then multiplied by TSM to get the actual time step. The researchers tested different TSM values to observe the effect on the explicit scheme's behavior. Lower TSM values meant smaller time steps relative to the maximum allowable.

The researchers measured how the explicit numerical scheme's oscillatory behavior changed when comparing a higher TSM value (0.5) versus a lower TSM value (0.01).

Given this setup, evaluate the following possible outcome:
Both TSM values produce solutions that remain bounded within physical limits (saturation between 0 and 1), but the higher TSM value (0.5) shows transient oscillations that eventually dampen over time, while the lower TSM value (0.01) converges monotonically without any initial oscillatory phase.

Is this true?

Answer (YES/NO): NO